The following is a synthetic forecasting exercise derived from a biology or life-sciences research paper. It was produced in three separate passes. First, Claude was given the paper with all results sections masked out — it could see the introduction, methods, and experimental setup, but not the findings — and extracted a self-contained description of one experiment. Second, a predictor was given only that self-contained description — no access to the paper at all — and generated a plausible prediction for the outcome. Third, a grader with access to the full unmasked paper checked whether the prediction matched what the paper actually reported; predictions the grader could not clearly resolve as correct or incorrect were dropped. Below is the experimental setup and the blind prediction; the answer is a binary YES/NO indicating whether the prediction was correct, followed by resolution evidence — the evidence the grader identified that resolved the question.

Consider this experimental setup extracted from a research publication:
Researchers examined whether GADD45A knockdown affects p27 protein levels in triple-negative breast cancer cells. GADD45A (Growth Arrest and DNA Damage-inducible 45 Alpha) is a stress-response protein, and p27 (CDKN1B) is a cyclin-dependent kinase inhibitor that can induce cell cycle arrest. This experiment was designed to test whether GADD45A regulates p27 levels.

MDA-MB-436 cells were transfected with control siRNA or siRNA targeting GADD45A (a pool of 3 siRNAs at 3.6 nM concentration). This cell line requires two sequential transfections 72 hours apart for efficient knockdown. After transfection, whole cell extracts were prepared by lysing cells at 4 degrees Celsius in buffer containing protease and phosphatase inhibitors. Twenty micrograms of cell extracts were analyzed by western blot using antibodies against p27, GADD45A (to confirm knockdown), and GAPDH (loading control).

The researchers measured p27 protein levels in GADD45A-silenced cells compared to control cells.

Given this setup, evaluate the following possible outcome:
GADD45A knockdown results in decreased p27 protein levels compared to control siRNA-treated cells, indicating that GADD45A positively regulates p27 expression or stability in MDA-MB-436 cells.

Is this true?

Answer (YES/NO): NO